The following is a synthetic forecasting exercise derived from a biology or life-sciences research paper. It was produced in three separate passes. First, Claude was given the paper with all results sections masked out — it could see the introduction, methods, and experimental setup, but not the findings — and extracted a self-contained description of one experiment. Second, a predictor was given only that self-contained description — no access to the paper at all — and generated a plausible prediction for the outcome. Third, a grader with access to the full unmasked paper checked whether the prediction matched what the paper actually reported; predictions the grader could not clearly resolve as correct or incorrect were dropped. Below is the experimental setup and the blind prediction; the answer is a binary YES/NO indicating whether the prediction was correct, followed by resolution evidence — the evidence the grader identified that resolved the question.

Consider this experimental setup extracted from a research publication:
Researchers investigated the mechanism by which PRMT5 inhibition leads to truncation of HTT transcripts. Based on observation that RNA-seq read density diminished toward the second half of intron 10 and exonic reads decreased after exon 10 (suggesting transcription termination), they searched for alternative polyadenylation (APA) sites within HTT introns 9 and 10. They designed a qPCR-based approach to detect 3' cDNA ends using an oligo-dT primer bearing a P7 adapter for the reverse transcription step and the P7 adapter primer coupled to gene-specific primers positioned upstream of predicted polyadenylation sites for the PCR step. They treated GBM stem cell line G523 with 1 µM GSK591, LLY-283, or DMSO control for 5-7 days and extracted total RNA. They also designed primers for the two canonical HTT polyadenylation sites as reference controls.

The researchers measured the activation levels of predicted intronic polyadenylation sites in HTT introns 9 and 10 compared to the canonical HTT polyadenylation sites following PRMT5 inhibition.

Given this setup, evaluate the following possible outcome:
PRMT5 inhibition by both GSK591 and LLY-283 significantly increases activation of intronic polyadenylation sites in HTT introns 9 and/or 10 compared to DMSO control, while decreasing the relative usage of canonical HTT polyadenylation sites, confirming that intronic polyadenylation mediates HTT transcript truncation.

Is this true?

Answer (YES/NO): YES